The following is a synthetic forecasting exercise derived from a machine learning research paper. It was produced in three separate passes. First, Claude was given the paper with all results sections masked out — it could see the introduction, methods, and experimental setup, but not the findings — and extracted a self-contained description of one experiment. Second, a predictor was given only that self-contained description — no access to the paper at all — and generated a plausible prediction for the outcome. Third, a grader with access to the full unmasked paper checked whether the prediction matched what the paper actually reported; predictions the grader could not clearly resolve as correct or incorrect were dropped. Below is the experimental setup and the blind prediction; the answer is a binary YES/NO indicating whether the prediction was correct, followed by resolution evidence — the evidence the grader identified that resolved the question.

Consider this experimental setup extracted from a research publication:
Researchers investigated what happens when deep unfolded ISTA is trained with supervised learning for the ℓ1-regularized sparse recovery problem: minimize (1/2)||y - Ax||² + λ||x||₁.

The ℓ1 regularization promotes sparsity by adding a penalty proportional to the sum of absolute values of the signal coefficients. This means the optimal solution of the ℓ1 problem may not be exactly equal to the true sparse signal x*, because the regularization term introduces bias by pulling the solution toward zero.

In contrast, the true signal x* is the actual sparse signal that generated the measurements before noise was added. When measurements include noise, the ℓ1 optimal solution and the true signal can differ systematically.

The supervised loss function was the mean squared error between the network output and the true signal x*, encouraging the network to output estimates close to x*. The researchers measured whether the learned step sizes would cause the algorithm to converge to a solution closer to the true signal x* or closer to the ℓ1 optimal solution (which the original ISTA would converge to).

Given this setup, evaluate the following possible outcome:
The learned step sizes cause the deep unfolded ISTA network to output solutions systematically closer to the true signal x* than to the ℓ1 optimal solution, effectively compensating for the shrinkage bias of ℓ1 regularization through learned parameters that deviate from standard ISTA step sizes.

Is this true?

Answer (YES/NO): YES